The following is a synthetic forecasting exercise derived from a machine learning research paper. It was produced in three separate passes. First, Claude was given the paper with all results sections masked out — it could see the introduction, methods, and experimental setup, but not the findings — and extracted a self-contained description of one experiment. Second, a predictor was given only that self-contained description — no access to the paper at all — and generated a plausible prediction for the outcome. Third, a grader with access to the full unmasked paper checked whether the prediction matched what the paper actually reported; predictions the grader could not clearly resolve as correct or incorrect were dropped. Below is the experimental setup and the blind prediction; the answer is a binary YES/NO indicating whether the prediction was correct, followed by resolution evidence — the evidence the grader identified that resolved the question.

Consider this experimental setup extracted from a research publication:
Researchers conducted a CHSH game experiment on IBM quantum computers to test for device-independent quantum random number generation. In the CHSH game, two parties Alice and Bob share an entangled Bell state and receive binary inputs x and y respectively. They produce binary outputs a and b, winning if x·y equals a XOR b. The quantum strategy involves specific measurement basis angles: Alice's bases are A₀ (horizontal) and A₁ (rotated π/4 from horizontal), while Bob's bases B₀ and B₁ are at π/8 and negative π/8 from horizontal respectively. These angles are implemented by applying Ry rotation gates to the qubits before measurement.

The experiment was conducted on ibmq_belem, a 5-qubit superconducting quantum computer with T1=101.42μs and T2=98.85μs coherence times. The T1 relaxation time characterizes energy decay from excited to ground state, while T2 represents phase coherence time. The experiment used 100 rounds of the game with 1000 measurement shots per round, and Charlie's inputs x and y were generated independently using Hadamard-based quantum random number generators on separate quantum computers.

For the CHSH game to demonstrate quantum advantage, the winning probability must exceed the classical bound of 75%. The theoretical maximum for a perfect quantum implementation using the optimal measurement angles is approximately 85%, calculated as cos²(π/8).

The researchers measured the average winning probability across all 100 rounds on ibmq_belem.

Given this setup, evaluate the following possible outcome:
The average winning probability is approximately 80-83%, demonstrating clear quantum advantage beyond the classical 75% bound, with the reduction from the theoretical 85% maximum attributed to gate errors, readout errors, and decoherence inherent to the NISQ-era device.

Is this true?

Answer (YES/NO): NO